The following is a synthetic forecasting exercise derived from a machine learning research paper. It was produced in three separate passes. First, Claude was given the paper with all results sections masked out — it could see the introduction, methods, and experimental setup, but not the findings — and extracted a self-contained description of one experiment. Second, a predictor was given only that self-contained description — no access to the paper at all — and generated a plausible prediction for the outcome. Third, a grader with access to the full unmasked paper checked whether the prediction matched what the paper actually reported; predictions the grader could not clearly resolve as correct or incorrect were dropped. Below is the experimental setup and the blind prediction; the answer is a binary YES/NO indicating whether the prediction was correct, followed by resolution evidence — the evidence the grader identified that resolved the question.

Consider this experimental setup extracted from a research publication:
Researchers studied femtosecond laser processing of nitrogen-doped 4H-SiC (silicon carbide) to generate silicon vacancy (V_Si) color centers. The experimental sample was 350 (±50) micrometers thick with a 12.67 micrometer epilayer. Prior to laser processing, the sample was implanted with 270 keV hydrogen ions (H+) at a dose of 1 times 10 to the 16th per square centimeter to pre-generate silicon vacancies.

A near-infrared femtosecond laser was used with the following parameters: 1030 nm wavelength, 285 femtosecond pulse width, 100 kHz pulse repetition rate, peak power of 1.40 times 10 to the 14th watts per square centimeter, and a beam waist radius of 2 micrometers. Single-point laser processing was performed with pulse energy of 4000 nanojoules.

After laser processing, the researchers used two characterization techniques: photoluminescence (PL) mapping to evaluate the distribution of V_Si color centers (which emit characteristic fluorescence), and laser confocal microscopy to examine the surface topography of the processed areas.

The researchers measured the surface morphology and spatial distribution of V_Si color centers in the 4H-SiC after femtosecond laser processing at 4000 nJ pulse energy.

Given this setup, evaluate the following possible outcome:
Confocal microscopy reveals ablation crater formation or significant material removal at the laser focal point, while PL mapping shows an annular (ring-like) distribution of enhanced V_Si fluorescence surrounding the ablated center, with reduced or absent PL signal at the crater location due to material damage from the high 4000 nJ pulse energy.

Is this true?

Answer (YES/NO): YES